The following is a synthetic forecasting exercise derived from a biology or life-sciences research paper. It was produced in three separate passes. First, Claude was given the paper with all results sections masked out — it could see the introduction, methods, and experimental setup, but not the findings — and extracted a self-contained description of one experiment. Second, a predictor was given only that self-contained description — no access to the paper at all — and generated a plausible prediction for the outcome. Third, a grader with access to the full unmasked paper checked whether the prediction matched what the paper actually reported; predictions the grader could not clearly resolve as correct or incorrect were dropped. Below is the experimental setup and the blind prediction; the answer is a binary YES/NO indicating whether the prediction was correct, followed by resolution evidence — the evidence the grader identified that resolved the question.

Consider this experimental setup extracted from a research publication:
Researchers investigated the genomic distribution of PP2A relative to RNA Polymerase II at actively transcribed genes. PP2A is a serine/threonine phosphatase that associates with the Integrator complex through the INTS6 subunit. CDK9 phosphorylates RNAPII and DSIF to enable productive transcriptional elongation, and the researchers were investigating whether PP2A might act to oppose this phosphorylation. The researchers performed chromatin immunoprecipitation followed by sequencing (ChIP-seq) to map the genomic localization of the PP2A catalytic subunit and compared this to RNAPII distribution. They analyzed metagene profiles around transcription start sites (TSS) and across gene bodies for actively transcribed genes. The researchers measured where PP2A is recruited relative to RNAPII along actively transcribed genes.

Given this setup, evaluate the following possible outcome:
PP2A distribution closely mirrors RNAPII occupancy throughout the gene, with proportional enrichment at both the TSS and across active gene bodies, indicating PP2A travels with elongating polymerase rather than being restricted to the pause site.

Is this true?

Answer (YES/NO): YES